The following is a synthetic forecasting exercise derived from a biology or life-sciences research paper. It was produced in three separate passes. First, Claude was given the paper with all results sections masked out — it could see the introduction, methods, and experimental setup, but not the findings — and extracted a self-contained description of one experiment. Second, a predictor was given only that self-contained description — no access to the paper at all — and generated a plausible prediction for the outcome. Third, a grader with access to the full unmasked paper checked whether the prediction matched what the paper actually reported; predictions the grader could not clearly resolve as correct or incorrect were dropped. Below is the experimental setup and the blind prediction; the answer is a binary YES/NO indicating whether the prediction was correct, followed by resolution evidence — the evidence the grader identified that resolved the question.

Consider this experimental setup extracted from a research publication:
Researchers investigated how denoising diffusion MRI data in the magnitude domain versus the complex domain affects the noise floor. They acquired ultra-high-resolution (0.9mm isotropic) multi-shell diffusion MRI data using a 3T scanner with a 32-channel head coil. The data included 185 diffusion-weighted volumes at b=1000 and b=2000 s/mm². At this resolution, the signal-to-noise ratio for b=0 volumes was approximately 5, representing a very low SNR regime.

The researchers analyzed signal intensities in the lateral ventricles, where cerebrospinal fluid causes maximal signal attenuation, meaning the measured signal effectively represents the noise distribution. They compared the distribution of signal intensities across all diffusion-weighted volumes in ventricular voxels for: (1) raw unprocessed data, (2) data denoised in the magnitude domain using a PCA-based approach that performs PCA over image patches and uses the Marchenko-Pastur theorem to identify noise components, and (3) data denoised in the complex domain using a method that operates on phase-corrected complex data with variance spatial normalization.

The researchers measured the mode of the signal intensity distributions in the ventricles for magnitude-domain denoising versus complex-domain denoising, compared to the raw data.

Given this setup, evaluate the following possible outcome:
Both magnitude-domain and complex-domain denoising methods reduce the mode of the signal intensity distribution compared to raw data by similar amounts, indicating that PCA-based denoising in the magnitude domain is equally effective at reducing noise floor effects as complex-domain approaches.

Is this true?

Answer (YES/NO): NO